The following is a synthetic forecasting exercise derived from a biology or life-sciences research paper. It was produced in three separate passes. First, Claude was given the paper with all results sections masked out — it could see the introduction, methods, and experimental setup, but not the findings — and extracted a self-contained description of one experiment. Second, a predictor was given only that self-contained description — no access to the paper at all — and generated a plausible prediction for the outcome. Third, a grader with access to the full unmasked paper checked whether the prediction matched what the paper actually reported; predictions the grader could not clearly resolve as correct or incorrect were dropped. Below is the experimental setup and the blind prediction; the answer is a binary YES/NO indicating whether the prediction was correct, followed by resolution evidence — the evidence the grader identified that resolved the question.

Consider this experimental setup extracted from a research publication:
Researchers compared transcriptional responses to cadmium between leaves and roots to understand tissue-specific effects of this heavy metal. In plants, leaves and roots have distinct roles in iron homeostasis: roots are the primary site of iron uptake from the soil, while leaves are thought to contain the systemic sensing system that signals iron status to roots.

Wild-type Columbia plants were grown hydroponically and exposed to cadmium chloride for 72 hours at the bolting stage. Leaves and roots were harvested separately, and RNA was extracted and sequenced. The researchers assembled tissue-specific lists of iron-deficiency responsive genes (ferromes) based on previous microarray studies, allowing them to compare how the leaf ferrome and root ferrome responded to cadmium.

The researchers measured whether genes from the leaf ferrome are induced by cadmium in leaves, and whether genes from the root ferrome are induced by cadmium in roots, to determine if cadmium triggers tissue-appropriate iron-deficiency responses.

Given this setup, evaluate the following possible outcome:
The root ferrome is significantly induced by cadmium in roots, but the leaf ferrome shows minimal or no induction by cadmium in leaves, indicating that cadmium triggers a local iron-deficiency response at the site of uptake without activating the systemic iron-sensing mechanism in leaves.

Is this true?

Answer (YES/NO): NO